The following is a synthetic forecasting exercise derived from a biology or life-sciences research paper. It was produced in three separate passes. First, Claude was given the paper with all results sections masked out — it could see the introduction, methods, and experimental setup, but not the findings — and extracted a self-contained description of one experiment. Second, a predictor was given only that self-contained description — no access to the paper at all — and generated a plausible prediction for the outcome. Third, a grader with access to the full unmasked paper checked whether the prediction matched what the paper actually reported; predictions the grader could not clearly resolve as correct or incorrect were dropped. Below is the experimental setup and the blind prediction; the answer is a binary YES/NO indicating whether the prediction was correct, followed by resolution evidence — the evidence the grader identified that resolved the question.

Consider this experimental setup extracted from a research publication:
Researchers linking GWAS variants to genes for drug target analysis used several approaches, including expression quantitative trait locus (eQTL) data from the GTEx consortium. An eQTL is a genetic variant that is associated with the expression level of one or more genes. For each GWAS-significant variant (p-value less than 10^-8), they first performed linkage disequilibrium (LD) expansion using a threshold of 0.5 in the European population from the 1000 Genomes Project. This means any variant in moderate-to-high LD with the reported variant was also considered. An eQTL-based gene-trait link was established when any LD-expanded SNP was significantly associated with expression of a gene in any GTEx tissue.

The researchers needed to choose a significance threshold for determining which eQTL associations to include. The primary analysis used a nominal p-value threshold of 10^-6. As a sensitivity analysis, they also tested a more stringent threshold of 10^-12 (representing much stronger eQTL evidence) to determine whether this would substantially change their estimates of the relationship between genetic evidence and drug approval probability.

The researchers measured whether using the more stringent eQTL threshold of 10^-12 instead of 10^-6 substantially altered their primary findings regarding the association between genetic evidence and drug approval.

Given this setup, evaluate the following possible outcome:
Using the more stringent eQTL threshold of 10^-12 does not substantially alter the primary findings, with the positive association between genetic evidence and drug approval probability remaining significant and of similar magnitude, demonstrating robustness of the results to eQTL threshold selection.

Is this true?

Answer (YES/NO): YES